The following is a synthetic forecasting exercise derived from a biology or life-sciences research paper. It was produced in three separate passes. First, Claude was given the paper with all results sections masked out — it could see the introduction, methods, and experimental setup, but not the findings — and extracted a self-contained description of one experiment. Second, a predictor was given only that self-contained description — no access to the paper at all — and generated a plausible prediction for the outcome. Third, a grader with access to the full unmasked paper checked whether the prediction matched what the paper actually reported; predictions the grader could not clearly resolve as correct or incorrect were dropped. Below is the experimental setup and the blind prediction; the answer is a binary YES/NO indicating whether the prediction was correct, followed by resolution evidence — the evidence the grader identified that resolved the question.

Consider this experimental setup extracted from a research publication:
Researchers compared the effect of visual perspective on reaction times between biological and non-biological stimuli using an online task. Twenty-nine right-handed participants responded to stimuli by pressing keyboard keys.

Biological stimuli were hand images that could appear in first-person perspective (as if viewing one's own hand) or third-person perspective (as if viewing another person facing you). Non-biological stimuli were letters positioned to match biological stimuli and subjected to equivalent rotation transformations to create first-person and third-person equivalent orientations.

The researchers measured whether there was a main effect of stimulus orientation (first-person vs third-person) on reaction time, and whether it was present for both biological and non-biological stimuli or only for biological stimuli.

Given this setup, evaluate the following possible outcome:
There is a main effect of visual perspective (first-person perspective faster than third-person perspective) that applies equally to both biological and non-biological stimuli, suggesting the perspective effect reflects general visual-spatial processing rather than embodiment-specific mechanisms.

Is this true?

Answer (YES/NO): YES